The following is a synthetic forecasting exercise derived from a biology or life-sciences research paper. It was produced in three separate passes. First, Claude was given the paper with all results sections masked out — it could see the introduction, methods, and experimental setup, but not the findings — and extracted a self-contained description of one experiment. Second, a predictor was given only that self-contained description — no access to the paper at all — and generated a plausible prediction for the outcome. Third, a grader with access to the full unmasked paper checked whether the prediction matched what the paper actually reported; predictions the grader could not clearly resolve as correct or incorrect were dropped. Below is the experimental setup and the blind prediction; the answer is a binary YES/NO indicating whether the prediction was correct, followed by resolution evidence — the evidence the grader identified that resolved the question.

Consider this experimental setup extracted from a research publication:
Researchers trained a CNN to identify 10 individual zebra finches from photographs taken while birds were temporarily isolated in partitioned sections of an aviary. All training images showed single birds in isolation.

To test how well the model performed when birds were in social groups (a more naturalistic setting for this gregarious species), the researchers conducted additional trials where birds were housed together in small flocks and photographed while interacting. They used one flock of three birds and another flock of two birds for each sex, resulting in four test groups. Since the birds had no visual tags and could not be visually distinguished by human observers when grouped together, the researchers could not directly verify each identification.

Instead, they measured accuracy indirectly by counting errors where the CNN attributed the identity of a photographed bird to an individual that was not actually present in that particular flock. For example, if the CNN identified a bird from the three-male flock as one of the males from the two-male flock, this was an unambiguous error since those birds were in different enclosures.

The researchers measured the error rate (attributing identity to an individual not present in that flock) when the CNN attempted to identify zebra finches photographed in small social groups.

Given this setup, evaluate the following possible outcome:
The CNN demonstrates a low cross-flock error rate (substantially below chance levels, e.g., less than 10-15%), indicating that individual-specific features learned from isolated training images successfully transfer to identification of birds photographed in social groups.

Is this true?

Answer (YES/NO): YES